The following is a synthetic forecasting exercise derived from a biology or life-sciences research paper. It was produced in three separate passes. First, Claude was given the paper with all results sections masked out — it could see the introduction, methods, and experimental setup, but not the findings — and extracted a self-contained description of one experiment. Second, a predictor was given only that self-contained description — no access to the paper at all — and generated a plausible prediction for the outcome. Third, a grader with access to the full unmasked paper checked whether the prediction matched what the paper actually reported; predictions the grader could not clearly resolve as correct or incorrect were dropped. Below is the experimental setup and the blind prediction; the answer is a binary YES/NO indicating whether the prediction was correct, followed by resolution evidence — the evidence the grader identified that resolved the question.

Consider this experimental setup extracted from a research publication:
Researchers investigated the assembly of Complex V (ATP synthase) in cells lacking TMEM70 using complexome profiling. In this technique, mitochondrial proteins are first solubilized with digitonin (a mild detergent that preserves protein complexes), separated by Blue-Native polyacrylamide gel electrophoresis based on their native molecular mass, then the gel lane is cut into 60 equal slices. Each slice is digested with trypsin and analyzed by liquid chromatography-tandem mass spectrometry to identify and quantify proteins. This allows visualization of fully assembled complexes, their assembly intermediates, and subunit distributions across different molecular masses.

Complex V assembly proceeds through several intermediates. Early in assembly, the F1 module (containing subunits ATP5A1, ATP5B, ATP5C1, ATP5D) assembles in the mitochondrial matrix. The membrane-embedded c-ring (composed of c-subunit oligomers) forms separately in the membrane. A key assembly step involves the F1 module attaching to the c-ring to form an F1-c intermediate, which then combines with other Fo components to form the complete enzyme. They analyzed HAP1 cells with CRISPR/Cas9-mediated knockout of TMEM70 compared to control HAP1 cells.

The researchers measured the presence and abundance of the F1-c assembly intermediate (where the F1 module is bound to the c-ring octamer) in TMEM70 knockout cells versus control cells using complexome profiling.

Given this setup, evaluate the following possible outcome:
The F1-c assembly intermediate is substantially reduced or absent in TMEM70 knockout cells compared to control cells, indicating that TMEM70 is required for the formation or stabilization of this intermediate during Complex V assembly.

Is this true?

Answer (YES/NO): YES